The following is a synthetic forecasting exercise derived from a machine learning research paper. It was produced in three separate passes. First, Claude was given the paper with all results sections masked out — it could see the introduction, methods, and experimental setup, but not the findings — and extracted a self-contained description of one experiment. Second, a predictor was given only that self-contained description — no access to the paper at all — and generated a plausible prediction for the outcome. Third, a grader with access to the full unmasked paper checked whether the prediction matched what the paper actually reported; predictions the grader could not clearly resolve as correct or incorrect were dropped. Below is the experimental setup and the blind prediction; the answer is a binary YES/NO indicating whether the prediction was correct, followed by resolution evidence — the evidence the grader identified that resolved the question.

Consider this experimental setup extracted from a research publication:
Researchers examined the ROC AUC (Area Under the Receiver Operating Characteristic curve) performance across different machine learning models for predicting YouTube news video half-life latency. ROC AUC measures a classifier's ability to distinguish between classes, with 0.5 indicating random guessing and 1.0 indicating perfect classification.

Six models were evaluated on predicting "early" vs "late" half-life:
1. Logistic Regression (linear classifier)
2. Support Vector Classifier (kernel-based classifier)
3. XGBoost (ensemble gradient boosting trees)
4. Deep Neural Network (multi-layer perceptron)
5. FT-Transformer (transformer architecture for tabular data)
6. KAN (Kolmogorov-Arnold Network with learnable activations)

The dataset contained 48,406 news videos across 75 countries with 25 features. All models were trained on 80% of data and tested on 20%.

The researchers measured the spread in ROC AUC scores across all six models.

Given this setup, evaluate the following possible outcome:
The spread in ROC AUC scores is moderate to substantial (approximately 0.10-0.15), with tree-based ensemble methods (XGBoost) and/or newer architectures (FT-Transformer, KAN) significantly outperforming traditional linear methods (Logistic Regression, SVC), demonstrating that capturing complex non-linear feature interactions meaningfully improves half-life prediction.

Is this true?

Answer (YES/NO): NO